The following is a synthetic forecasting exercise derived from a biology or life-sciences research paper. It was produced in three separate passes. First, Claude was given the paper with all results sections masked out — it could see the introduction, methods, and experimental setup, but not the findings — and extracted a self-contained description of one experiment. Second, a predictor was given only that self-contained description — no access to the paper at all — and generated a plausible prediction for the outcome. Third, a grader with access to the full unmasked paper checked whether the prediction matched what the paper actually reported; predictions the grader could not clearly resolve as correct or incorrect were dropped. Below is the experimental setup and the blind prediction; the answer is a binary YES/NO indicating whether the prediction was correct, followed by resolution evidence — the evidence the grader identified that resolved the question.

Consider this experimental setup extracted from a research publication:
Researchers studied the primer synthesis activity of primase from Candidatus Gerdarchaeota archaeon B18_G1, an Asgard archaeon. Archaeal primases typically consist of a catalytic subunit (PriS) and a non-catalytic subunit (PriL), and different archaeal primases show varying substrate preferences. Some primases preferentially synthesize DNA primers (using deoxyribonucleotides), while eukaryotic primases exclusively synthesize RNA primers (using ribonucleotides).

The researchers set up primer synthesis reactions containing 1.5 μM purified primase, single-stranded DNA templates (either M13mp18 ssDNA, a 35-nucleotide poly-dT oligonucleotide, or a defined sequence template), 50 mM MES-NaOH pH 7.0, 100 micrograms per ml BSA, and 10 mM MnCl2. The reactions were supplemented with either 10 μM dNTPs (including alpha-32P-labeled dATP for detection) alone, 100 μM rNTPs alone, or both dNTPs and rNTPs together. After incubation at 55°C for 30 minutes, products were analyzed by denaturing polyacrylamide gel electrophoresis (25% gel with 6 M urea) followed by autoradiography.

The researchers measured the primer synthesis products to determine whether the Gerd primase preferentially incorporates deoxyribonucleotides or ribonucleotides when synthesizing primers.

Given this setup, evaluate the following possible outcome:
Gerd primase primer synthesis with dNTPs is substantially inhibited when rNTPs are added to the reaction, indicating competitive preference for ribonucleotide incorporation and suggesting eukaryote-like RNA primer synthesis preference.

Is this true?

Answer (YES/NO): NO